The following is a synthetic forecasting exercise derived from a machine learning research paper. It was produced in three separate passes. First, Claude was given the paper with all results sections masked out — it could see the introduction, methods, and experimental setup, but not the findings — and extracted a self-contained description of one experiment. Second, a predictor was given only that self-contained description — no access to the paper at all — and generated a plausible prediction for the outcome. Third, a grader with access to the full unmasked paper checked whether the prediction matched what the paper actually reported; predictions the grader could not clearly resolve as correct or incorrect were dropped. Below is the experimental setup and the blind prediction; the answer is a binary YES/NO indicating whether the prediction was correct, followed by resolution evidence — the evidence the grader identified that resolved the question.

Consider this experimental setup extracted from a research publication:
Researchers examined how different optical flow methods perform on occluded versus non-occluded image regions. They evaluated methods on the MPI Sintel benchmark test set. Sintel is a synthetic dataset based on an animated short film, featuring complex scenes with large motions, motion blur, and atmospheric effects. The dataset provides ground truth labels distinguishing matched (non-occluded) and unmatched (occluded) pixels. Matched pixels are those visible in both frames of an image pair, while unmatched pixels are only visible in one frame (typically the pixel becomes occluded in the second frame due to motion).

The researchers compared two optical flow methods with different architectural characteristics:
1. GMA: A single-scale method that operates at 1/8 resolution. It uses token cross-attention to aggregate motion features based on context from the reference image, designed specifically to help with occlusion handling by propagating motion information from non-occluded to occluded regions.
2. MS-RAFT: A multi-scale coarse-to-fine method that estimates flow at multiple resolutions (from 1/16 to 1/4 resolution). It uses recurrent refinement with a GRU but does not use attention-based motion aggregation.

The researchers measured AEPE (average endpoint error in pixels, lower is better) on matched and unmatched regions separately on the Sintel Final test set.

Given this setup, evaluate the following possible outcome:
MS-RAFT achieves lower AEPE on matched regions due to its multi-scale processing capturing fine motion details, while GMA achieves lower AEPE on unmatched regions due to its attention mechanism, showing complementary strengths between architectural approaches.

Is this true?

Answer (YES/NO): YES